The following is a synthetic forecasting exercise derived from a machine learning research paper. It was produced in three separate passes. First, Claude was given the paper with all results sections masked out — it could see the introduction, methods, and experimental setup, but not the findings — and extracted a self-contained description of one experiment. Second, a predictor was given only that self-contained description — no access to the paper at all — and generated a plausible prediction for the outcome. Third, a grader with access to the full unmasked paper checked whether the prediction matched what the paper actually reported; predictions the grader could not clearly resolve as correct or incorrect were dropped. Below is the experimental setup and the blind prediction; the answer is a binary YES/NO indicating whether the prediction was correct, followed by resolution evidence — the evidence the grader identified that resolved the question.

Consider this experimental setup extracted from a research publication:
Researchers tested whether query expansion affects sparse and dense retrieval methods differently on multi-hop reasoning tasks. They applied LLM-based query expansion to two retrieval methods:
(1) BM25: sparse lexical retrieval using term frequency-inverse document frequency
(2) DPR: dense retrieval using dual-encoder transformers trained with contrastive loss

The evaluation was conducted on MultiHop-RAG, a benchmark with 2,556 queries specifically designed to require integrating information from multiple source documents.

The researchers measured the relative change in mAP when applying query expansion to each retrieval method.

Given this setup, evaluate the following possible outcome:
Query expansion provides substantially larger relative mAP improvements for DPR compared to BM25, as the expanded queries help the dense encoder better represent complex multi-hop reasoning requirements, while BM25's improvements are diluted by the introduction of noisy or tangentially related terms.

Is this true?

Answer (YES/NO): NO